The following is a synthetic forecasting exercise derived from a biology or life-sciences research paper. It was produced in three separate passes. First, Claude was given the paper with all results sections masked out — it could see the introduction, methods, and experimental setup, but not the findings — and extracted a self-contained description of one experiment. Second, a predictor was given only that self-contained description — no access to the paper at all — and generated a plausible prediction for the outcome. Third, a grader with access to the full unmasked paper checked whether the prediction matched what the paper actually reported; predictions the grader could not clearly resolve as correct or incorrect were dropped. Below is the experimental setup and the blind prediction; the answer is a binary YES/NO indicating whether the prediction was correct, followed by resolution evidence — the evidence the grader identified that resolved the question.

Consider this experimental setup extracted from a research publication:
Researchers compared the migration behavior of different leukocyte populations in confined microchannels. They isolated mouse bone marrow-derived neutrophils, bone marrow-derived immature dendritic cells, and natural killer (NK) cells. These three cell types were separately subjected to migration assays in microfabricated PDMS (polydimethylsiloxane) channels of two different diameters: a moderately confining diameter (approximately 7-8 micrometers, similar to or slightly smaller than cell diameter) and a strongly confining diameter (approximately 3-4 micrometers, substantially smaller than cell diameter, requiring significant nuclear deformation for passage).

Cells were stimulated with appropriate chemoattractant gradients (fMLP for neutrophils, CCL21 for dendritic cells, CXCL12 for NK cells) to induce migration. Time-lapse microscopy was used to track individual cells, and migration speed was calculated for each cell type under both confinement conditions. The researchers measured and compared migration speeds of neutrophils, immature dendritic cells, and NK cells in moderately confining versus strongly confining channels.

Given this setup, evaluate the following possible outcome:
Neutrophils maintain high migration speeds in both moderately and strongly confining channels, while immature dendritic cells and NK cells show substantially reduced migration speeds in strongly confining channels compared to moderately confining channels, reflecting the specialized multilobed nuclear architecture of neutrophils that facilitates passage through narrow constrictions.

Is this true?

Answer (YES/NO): YES